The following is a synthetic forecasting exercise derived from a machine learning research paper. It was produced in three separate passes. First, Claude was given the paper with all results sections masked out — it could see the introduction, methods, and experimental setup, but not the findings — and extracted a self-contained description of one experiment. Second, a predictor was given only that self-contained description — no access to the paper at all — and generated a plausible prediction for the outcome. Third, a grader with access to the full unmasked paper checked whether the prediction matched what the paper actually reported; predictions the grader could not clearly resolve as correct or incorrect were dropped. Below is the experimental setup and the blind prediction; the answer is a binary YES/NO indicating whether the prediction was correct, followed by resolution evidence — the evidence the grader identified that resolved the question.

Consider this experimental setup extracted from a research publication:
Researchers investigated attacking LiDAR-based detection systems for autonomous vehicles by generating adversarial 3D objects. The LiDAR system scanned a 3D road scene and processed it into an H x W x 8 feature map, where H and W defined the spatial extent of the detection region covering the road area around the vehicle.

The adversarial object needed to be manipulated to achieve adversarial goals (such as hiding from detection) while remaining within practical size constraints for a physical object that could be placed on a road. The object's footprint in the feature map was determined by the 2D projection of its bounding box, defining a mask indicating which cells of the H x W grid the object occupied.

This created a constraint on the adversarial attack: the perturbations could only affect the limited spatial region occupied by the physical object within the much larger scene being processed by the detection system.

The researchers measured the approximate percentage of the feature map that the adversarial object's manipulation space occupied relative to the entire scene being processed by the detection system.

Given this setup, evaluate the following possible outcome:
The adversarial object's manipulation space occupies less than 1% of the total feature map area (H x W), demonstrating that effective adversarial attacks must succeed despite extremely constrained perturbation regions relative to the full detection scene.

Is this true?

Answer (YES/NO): NO